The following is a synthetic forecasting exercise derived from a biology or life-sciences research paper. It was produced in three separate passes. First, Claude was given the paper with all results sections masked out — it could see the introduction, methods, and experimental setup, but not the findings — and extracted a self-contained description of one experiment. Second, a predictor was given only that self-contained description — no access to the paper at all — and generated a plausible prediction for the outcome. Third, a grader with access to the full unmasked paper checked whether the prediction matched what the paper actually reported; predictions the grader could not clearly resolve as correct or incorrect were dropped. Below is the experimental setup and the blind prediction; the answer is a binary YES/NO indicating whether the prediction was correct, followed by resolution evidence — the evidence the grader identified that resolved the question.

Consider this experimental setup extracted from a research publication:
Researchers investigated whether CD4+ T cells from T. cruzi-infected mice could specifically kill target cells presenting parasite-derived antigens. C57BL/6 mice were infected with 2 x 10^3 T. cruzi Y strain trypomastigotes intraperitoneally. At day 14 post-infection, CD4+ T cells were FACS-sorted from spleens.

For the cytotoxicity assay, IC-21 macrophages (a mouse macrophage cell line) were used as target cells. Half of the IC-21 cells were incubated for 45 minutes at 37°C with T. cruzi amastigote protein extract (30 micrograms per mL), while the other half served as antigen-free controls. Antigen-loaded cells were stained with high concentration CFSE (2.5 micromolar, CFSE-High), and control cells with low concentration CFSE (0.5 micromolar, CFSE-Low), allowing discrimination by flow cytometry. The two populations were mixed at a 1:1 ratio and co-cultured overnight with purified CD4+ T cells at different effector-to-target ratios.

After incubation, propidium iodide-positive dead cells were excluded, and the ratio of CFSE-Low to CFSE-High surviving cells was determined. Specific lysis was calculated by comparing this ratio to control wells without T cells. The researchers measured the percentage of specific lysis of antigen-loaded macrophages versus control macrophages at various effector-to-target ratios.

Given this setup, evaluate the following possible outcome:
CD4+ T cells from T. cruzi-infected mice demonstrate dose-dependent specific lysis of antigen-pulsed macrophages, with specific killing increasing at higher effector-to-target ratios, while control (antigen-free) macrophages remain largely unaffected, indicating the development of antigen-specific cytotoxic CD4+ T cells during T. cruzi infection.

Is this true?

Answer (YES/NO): YES